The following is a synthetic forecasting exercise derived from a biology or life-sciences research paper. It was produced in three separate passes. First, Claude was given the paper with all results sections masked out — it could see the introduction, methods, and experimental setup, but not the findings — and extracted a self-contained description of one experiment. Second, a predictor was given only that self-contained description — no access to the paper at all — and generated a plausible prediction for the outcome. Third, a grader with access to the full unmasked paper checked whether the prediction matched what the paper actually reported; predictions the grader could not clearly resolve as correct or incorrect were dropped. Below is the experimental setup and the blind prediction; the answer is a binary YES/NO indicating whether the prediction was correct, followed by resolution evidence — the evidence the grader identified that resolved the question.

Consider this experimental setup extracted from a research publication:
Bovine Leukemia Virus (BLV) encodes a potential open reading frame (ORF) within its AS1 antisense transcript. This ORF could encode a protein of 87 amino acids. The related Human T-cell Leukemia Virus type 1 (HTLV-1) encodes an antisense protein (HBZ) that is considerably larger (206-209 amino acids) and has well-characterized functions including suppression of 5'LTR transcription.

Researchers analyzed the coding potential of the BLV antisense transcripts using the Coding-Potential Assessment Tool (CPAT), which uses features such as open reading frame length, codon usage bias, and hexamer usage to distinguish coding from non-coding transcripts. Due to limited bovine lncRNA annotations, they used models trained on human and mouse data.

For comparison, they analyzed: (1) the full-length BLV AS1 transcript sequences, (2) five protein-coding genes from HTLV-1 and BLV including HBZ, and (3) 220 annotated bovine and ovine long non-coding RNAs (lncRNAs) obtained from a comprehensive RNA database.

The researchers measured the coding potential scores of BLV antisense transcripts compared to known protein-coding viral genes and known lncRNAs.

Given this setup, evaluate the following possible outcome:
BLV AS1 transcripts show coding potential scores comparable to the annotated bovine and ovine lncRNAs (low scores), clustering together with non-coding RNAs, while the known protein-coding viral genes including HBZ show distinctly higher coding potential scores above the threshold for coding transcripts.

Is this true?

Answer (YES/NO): NO